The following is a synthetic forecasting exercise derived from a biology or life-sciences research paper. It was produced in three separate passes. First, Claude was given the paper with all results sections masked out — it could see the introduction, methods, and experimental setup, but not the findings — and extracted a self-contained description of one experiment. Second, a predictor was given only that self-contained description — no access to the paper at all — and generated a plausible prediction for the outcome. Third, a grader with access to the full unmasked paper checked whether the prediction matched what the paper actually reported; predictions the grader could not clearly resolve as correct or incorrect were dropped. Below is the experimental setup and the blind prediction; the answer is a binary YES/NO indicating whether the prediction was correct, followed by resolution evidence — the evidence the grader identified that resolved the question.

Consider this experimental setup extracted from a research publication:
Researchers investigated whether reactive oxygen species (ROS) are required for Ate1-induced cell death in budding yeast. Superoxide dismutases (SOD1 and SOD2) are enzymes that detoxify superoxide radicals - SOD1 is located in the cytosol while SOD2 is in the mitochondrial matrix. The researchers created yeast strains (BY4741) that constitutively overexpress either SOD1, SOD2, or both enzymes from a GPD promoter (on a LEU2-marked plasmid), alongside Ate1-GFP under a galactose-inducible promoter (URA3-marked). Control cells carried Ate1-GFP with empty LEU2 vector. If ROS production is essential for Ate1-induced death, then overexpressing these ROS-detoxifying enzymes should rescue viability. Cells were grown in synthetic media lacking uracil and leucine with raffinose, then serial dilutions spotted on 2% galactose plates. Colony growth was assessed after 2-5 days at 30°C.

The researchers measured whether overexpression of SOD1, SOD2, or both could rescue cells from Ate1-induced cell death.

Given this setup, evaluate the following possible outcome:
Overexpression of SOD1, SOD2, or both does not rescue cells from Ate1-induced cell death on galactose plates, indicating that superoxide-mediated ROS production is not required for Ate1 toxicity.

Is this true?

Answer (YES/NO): YES